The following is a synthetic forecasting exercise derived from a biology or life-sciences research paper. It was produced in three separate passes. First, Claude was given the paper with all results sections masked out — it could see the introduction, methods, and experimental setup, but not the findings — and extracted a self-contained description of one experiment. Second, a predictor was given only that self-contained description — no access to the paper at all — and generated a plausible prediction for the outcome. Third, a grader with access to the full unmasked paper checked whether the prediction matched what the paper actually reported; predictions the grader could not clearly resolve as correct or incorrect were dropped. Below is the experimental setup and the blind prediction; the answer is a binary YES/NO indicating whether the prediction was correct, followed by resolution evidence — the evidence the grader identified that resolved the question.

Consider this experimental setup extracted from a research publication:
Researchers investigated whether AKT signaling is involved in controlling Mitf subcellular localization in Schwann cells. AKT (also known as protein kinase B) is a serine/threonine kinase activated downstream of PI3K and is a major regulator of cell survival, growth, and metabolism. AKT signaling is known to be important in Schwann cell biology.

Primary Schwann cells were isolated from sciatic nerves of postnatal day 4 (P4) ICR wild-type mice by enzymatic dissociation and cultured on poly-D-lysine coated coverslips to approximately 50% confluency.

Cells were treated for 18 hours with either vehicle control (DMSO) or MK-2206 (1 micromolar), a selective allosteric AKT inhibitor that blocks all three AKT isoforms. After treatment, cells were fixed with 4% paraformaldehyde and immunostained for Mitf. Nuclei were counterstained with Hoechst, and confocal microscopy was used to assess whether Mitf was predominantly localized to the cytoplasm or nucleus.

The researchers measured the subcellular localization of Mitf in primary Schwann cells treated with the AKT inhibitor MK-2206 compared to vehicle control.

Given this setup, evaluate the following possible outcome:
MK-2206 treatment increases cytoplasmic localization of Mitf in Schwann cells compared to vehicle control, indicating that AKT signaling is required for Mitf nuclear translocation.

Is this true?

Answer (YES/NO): NO